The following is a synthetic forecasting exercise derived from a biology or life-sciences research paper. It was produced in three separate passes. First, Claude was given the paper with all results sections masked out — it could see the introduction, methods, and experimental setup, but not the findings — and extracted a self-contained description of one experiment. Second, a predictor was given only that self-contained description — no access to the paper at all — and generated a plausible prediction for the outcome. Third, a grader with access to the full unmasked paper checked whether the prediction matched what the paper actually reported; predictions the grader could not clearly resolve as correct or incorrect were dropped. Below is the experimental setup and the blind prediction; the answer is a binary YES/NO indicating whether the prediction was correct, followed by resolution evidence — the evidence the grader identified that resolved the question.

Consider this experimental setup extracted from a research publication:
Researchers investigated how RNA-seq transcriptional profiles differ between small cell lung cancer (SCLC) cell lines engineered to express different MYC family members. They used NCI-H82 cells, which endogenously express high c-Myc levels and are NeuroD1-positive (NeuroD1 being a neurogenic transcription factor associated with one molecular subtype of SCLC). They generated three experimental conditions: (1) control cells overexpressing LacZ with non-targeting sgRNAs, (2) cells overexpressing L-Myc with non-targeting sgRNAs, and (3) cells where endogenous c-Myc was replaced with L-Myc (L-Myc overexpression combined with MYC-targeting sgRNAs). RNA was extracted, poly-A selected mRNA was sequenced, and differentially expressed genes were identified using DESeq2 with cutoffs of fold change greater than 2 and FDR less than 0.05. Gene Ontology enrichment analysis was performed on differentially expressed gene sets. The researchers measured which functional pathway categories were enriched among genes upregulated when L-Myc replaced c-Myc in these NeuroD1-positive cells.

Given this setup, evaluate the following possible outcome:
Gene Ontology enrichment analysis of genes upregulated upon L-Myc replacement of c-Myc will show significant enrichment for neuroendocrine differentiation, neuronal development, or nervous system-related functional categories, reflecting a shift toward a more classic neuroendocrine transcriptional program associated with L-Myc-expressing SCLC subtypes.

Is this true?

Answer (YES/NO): YES